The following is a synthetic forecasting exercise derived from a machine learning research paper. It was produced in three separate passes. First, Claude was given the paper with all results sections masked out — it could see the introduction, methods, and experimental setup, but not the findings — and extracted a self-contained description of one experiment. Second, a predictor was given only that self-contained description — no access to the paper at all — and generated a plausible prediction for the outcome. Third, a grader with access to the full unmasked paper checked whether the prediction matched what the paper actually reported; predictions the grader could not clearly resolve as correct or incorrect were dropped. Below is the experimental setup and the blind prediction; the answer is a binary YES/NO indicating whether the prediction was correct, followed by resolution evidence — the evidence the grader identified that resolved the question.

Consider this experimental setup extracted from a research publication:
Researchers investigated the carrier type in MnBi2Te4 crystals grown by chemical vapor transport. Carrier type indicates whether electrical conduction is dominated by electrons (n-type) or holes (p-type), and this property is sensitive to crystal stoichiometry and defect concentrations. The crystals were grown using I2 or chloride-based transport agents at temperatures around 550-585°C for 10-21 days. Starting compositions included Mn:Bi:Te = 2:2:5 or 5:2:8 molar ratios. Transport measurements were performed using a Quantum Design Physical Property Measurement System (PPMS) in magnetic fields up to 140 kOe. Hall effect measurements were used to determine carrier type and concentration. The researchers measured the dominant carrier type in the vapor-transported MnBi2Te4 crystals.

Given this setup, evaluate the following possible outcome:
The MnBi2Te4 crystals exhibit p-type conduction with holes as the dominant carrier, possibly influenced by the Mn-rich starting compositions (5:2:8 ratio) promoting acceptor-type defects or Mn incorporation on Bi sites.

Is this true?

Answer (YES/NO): NO